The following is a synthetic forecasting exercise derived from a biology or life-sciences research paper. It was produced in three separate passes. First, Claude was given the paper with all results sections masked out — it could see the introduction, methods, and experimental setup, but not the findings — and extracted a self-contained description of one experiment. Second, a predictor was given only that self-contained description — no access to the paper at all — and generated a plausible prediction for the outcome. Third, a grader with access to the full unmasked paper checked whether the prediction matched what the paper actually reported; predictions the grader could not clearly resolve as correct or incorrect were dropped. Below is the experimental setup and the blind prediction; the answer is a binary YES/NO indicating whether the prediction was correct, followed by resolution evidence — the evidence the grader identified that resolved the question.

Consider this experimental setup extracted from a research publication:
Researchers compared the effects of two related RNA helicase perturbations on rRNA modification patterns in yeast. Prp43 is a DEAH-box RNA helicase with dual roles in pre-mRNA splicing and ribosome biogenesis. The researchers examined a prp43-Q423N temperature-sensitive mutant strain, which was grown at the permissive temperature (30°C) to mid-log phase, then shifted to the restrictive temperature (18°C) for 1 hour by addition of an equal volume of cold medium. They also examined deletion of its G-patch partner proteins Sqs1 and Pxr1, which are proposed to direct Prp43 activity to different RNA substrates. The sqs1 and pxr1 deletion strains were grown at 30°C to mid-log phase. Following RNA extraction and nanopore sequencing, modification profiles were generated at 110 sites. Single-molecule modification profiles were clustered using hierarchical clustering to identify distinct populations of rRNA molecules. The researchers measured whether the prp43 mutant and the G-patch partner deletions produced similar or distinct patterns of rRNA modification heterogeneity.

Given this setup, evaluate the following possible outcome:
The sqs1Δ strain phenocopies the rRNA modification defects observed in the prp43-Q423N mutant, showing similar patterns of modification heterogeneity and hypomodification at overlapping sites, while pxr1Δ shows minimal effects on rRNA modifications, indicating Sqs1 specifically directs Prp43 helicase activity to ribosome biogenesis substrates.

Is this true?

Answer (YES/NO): NO